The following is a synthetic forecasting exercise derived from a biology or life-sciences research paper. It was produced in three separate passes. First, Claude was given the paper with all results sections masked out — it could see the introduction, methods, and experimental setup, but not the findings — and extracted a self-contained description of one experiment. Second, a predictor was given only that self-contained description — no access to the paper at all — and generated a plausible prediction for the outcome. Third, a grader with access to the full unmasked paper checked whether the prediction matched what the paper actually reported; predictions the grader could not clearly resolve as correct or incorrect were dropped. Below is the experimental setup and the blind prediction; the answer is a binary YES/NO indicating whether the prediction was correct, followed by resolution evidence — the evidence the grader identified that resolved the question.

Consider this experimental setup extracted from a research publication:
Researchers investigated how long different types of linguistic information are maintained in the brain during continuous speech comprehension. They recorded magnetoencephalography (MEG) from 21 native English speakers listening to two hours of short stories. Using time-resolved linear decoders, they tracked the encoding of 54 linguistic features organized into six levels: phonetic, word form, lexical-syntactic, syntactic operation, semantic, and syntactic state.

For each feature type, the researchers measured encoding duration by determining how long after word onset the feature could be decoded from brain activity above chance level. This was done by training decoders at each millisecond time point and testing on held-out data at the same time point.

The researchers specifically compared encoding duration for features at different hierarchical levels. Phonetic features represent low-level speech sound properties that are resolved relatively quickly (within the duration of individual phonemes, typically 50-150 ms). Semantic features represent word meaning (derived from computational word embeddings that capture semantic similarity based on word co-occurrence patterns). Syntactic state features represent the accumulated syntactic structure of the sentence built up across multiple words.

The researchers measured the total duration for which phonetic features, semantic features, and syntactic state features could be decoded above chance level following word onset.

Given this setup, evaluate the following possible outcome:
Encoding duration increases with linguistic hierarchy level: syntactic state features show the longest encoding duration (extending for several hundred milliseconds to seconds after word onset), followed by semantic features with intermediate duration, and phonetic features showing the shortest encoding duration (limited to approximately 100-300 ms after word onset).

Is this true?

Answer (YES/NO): NO